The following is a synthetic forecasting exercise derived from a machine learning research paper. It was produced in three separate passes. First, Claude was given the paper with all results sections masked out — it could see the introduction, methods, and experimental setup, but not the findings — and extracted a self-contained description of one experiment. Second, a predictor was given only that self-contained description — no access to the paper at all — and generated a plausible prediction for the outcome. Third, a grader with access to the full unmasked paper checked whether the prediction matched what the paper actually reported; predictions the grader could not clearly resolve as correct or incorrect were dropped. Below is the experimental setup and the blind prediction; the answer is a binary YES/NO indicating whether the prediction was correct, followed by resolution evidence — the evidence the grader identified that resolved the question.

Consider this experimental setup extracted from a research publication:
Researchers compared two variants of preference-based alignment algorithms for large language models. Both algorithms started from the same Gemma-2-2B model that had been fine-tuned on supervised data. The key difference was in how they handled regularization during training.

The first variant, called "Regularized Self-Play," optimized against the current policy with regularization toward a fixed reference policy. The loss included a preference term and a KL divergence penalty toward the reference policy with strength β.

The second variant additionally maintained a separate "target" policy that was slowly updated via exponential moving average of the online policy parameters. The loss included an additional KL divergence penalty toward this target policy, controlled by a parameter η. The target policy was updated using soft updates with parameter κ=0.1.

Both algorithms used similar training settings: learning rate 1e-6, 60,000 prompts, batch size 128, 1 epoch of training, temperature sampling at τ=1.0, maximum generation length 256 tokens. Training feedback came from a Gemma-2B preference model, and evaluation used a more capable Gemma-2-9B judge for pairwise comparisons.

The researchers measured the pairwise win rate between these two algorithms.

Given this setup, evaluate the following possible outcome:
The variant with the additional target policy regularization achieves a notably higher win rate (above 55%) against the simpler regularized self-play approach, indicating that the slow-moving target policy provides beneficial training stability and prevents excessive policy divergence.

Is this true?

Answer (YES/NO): NO